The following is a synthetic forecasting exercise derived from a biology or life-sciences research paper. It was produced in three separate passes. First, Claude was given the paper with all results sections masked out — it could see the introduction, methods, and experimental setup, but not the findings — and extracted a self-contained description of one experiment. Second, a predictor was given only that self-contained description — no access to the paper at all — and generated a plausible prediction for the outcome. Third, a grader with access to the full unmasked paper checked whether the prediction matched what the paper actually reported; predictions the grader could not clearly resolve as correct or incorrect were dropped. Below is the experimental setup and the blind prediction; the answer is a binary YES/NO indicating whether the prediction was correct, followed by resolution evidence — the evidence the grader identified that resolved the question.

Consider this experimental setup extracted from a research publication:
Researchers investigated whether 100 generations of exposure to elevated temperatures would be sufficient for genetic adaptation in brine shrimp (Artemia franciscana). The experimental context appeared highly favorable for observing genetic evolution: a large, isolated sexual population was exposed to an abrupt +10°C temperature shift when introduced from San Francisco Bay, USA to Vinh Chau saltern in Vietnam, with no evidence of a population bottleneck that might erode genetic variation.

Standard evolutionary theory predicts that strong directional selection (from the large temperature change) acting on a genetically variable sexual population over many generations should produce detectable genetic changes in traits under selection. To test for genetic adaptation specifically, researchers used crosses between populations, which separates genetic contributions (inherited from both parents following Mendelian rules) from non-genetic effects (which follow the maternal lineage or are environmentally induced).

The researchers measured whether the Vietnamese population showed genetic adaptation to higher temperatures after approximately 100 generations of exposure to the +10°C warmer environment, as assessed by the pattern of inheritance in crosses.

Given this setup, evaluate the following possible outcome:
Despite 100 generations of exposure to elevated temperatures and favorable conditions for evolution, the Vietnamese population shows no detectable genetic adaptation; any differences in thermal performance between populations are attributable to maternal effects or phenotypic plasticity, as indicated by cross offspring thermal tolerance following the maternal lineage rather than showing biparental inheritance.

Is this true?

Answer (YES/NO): NO